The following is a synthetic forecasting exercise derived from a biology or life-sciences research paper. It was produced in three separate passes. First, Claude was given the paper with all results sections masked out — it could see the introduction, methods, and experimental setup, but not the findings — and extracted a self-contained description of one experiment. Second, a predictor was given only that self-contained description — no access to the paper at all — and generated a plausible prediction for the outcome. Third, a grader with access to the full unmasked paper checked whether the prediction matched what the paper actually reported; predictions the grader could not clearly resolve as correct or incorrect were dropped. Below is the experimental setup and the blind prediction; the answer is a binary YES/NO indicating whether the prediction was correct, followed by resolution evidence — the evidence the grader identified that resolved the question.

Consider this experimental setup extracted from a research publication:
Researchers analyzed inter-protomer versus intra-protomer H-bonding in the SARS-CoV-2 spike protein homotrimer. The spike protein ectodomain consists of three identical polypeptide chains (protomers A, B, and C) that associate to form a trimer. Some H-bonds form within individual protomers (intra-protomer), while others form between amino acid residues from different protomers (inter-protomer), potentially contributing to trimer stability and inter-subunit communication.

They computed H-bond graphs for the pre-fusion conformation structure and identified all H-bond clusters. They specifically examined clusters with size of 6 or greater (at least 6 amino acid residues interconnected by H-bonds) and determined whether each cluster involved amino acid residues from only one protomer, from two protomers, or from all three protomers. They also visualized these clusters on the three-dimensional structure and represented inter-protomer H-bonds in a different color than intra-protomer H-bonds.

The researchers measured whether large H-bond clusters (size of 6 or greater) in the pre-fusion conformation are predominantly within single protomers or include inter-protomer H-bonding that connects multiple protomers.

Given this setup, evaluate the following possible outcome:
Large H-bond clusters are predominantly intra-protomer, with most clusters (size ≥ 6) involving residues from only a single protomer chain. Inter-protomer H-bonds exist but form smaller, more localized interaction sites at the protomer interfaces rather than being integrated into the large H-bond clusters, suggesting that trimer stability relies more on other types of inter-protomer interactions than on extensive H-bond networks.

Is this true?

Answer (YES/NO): NO